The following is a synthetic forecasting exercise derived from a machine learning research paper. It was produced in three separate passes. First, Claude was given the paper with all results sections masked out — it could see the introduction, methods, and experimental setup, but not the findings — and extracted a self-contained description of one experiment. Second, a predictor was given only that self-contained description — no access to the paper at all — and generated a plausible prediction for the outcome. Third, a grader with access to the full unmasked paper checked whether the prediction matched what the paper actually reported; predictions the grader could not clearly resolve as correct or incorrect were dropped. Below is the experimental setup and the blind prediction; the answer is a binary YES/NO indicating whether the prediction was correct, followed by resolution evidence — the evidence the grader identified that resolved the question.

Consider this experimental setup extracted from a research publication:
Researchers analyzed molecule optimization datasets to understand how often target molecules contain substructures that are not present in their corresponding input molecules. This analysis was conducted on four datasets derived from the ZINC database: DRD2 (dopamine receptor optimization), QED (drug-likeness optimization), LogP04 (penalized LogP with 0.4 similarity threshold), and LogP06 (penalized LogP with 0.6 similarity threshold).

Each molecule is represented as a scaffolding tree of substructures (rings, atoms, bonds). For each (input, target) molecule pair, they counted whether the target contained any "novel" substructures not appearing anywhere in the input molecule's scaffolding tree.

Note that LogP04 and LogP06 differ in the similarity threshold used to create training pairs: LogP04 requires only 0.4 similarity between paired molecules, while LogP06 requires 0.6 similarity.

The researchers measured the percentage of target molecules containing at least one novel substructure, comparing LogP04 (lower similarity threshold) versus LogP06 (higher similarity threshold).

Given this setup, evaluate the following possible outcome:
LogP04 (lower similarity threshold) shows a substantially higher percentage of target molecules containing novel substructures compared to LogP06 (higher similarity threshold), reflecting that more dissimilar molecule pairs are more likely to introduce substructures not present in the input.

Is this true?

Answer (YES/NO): YES